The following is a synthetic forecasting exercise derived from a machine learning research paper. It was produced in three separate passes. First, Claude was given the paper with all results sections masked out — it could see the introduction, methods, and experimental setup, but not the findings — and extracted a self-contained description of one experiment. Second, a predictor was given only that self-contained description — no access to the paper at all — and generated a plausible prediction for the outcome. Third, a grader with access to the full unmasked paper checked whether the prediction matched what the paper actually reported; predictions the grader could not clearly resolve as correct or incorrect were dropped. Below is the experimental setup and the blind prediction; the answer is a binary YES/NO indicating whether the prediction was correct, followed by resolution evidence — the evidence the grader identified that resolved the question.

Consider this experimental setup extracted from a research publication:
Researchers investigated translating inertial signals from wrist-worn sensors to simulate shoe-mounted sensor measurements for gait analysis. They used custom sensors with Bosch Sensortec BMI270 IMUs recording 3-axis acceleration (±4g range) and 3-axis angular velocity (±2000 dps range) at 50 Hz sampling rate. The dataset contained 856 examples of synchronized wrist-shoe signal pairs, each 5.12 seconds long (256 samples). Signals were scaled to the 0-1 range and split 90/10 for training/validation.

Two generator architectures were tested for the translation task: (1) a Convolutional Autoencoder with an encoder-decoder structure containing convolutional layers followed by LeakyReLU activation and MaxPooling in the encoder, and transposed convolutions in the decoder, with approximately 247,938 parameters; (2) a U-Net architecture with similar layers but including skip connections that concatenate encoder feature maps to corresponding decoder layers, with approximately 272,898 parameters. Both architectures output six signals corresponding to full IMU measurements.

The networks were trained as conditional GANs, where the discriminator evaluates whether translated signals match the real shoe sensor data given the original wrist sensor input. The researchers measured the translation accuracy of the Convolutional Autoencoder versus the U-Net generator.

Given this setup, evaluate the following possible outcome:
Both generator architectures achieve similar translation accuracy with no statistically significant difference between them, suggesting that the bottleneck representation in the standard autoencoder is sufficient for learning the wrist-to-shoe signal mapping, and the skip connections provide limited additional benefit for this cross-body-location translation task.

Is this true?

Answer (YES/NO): NO